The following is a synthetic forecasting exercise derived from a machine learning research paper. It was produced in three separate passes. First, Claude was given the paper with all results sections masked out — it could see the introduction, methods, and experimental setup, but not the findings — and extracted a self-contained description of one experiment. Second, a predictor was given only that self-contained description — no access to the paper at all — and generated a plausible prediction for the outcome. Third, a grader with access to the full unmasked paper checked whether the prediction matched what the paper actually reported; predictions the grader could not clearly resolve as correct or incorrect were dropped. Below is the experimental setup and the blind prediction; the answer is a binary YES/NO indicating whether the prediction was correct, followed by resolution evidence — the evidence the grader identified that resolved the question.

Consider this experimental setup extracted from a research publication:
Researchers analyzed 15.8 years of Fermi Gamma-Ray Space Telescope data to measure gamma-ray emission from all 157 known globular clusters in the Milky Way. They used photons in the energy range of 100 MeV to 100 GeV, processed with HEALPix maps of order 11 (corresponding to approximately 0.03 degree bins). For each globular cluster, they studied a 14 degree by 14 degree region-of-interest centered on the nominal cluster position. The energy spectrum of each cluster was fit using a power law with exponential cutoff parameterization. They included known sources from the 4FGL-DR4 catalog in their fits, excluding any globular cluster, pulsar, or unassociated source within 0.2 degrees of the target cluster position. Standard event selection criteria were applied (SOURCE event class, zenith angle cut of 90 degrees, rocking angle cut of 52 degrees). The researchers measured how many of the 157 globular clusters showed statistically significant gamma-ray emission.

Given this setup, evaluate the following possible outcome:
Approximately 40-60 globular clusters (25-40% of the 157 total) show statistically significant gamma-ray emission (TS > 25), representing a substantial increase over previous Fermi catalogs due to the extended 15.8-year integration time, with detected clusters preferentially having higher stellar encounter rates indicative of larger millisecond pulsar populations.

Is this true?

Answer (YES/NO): YES